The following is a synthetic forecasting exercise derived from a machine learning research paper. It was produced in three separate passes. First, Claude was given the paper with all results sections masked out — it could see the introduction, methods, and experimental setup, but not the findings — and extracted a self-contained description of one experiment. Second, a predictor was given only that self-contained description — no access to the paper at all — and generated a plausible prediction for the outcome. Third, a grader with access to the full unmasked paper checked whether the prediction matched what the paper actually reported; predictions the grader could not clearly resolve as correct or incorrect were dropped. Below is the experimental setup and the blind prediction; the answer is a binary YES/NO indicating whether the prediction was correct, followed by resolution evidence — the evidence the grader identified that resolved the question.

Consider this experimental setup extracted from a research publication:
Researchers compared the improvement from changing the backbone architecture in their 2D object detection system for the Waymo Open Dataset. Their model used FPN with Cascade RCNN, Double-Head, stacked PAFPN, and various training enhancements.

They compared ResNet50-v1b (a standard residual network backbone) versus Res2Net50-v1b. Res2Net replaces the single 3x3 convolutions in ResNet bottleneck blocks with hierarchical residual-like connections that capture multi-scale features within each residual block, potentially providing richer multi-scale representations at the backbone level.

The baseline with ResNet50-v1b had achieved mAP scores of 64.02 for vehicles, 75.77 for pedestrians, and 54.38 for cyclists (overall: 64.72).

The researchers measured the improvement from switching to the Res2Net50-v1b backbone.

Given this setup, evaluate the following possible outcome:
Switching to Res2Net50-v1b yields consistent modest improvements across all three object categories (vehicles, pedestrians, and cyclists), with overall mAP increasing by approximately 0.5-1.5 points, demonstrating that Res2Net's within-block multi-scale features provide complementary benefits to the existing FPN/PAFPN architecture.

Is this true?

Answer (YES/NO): NO